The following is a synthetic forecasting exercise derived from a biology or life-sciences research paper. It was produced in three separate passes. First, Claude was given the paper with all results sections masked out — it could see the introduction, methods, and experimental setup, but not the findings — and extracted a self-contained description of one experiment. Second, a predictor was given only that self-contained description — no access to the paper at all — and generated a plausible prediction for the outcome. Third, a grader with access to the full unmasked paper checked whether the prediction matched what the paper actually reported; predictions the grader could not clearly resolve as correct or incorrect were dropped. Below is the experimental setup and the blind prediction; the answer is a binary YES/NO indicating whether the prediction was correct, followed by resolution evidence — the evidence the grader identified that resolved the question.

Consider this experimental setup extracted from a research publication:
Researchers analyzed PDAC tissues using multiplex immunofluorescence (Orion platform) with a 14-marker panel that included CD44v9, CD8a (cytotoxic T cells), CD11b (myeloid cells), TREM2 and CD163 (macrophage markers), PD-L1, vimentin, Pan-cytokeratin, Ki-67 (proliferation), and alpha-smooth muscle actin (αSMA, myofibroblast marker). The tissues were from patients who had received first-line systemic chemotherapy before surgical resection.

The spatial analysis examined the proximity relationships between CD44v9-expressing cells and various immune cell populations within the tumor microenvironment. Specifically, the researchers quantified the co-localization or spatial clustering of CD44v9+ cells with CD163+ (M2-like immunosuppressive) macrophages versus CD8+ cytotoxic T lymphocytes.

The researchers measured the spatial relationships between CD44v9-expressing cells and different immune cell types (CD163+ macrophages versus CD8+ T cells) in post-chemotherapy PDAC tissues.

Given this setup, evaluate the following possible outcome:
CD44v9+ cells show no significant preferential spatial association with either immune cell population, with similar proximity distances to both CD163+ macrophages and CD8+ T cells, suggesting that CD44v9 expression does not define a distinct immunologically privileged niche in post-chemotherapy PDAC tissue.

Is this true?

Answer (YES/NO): NO